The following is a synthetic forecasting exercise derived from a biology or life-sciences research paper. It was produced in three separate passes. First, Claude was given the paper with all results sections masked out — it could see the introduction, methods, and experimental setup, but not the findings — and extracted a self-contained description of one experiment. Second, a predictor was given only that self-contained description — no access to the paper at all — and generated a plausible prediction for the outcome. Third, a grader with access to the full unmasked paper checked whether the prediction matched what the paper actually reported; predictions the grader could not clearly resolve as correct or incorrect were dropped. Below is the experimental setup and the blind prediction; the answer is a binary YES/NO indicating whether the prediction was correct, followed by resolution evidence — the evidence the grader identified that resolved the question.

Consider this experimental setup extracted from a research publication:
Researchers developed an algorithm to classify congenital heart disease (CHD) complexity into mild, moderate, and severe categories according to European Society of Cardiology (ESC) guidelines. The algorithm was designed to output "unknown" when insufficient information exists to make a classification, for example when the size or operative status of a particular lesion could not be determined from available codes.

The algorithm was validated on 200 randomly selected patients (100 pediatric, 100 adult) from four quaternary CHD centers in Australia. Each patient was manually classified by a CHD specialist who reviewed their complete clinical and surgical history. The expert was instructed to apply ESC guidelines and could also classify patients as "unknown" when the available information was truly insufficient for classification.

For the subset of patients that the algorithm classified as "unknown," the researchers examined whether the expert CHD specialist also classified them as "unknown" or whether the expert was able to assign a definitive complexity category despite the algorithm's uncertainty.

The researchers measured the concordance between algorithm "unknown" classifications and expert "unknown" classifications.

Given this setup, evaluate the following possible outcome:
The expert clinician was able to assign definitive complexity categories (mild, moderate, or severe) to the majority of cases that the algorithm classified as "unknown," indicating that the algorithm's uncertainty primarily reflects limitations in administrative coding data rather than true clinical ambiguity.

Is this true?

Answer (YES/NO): NO